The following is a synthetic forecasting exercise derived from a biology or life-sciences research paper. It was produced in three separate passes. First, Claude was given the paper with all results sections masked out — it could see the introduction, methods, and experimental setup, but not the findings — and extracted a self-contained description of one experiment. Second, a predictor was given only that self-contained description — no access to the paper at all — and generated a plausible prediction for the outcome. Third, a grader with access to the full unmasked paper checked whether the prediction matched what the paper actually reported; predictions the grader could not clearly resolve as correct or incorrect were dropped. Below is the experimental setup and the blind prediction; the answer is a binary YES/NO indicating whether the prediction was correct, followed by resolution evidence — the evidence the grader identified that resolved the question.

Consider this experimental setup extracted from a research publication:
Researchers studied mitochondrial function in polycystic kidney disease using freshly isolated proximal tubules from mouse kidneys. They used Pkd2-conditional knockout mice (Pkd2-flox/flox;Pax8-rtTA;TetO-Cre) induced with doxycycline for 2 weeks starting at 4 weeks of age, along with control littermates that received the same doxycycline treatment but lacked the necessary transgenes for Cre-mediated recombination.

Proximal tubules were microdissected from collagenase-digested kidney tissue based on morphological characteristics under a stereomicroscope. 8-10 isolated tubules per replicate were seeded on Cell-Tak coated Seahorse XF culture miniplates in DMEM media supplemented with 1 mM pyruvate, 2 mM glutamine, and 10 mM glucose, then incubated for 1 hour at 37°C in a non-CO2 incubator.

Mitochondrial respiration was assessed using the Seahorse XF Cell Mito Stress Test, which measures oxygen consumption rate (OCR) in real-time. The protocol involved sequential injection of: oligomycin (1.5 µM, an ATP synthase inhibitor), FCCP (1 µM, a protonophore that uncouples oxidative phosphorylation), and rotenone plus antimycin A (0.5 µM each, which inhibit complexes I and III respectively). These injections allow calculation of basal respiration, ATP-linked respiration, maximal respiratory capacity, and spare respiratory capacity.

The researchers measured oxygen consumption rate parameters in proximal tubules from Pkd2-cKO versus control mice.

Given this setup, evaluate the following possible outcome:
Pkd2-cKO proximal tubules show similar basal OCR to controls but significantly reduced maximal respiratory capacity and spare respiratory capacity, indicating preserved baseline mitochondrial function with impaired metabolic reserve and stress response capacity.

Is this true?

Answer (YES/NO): NO